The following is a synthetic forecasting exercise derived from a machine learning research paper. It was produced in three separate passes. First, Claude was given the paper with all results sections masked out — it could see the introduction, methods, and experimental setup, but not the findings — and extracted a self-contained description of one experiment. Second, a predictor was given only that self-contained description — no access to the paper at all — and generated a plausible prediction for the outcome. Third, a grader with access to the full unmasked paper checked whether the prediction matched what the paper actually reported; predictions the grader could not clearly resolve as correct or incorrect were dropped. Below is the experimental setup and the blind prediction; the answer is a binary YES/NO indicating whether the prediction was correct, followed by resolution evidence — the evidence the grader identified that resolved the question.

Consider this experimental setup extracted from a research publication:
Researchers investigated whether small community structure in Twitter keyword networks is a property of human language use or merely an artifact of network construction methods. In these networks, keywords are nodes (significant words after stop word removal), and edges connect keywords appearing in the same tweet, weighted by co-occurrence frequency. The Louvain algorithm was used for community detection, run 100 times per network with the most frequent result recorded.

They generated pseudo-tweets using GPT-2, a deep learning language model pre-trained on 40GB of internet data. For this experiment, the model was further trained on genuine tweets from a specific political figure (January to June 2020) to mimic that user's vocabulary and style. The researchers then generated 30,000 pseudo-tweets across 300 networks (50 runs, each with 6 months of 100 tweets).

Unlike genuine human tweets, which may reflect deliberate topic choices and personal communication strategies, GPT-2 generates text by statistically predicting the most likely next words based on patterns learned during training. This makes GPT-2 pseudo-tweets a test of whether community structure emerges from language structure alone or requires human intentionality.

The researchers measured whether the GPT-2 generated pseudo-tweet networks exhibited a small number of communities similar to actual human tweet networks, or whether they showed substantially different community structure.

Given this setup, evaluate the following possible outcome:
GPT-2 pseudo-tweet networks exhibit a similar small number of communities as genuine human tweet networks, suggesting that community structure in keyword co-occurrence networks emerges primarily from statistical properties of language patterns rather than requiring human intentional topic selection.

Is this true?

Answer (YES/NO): YES